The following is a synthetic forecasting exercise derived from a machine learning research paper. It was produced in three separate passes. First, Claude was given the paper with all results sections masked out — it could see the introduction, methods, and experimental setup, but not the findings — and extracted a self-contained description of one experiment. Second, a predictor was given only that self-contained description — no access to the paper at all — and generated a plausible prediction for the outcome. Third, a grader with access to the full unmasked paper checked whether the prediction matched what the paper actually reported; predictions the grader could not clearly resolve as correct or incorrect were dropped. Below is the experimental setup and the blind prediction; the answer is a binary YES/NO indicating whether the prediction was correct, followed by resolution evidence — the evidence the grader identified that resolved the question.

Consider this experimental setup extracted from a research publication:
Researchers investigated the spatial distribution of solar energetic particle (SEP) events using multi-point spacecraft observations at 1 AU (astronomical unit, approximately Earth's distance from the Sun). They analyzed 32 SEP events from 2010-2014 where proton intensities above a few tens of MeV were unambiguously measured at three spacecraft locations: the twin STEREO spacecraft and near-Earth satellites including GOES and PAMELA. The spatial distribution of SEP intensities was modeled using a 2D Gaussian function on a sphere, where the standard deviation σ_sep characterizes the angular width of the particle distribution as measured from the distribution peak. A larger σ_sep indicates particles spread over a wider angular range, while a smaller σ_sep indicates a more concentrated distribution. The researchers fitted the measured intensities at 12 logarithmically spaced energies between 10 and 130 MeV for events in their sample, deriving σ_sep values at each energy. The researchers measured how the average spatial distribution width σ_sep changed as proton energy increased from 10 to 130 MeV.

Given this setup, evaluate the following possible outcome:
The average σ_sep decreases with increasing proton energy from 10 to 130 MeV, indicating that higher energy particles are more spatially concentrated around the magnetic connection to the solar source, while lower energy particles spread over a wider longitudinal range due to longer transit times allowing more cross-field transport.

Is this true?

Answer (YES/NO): NO